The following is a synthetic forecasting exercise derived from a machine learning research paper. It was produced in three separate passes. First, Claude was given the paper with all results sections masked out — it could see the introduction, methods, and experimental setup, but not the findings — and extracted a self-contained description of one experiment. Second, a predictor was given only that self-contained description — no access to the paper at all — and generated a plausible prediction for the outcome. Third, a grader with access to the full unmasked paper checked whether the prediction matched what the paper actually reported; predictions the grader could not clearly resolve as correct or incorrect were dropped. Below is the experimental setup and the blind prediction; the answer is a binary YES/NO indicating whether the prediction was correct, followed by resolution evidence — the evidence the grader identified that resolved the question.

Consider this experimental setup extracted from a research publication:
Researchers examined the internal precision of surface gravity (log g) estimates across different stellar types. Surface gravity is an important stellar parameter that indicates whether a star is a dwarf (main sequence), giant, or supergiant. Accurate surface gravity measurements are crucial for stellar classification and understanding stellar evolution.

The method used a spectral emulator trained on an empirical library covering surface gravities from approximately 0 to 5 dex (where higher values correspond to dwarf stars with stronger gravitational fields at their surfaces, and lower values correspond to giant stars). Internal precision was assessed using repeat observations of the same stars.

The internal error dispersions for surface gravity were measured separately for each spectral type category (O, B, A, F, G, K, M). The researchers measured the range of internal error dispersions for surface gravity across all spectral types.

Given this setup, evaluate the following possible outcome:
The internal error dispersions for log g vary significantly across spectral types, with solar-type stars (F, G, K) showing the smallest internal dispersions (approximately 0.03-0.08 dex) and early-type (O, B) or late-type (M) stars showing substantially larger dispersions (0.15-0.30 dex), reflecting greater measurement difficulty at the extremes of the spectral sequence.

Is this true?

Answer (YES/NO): NO